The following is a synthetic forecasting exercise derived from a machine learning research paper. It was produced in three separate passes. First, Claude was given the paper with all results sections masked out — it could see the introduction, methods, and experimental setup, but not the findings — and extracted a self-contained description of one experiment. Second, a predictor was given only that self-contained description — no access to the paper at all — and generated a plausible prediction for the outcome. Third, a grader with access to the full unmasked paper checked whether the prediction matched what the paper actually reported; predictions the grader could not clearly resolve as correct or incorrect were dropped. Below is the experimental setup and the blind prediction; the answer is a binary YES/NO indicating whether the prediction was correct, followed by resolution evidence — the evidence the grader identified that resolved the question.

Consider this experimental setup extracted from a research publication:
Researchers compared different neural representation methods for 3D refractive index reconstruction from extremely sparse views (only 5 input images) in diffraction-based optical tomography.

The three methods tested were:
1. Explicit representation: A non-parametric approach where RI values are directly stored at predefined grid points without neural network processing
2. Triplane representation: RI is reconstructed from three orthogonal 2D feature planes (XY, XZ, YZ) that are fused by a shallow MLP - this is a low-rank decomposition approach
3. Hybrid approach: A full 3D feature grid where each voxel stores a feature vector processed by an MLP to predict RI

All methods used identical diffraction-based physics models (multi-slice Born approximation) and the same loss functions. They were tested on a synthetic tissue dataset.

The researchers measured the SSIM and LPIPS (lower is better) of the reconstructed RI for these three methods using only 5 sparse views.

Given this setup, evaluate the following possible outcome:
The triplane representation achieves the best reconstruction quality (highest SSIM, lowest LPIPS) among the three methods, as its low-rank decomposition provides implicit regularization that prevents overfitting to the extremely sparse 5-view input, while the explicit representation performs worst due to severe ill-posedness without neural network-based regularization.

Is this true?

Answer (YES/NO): NO